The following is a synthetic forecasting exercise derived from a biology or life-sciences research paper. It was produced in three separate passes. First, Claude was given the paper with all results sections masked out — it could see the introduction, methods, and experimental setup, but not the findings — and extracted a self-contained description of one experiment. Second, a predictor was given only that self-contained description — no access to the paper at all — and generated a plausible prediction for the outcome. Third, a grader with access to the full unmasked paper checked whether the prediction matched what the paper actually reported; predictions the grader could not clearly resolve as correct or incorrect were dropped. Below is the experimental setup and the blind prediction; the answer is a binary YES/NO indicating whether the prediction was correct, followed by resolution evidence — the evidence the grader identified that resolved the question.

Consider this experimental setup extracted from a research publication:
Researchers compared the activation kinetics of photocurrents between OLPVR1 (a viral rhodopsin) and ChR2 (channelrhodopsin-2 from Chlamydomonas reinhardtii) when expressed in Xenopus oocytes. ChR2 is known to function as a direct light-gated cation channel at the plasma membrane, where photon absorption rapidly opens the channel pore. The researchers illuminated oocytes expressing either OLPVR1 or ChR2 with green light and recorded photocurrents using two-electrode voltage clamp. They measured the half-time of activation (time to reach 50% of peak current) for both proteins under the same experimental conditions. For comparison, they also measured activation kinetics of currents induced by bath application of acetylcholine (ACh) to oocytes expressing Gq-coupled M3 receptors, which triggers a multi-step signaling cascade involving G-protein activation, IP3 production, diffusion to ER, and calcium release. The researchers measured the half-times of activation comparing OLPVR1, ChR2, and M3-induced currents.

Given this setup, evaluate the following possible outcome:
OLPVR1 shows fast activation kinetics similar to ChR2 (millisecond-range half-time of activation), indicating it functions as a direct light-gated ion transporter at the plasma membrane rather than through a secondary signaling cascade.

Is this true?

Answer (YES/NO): NO